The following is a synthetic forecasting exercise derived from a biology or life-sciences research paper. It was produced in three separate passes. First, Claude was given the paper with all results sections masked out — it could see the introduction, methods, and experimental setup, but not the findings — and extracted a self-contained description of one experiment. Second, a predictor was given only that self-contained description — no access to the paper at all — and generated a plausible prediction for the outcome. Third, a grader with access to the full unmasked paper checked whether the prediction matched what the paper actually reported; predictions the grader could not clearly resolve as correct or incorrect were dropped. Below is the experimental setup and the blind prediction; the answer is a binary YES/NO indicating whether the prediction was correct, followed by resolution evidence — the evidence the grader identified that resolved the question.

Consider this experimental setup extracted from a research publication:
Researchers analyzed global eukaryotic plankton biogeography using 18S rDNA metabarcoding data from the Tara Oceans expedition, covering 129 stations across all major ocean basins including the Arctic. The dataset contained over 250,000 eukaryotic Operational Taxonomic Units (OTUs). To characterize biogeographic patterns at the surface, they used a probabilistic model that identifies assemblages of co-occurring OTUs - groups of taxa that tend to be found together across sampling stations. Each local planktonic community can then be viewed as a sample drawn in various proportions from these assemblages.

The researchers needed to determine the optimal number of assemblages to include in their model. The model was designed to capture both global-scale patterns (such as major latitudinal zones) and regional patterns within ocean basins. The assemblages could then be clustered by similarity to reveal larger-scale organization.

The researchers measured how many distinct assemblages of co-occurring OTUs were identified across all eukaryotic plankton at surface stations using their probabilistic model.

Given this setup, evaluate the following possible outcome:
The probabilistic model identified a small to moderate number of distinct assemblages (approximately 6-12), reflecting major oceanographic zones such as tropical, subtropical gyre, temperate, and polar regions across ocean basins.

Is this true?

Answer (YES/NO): NO